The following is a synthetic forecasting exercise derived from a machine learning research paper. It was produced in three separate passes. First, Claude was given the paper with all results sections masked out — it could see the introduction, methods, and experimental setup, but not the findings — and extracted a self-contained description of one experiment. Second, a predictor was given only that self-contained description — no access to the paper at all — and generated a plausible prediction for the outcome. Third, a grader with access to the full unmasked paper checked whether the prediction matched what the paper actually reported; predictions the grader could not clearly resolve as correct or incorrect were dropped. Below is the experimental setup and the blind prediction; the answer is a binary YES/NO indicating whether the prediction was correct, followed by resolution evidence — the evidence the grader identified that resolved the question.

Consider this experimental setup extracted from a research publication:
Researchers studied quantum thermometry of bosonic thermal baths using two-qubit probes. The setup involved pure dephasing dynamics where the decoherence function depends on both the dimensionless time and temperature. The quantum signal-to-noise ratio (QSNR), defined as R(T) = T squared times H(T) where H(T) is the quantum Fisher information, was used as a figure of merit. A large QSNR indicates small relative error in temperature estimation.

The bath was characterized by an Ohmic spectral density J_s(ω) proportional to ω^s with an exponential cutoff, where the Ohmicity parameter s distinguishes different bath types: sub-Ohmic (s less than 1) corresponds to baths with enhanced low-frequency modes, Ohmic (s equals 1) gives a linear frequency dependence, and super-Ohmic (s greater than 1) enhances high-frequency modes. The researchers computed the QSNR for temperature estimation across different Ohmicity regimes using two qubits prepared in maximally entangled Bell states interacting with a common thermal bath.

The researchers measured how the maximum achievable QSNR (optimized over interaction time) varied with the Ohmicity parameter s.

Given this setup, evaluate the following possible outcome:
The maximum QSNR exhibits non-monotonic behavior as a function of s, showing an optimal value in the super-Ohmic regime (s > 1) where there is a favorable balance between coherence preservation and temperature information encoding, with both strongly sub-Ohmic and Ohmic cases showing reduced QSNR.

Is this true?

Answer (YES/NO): NO